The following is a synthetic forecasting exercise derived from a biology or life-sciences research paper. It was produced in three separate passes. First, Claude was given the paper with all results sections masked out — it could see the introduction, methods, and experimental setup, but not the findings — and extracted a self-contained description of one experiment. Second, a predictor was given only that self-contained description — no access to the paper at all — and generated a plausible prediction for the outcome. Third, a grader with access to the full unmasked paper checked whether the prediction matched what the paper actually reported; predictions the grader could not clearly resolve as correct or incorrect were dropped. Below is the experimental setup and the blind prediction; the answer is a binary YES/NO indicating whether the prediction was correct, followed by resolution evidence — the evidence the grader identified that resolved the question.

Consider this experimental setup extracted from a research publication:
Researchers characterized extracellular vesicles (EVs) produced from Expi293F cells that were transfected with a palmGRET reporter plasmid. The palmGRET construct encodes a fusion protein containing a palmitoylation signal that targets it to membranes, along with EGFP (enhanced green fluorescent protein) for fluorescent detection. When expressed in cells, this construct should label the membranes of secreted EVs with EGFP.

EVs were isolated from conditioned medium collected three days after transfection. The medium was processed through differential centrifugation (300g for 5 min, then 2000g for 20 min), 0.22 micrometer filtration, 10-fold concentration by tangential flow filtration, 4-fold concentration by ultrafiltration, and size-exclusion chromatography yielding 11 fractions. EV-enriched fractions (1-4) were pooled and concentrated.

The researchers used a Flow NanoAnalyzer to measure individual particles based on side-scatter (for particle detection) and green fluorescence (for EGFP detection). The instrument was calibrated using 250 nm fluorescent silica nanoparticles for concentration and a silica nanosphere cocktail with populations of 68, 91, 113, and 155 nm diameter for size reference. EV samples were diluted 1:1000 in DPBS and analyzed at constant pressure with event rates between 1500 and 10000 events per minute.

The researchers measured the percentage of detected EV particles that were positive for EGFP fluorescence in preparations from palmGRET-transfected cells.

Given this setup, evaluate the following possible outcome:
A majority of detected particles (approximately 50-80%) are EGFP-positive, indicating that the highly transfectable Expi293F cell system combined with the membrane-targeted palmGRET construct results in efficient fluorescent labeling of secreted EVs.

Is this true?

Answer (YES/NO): YES